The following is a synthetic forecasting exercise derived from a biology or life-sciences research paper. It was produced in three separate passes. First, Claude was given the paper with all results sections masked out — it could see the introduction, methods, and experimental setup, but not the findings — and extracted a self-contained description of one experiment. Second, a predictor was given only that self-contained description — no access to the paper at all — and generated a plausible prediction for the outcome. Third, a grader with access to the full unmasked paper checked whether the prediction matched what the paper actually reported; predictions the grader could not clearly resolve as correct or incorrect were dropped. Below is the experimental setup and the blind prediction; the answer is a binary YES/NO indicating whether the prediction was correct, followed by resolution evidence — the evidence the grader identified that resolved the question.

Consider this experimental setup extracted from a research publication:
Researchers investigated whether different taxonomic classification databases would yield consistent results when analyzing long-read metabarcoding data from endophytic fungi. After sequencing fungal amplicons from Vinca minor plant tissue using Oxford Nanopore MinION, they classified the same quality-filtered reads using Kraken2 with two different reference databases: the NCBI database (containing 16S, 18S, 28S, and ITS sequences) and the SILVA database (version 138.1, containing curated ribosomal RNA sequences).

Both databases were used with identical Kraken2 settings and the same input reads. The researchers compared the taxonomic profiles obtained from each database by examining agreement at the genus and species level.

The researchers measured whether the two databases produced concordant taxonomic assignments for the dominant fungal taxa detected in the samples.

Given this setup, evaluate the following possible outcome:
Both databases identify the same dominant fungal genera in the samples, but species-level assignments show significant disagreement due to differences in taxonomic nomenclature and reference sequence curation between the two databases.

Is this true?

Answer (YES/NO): NO